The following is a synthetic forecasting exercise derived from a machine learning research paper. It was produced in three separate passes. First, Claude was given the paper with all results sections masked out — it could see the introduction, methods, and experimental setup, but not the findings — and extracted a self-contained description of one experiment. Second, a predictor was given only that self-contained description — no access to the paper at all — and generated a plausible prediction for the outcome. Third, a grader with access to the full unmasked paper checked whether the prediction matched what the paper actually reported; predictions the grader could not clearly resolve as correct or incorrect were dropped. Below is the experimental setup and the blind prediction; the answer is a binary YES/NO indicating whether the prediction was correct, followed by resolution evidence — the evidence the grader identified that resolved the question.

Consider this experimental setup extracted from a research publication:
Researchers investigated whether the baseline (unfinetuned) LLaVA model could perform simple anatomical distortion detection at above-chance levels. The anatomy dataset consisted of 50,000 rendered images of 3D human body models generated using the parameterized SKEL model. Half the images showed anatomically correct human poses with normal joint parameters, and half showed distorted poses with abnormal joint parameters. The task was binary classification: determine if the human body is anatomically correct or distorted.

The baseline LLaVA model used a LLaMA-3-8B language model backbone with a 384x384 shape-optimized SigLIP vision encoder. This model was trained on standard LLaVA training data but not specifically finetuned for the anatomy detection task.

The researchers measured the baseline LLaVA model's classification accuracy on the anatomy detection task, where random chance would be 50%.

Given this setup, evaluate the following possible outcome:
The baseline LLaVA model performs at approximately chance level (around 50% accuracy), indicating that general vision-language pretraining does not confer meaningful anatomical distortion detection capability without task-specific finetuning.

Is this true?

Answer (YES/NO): YES